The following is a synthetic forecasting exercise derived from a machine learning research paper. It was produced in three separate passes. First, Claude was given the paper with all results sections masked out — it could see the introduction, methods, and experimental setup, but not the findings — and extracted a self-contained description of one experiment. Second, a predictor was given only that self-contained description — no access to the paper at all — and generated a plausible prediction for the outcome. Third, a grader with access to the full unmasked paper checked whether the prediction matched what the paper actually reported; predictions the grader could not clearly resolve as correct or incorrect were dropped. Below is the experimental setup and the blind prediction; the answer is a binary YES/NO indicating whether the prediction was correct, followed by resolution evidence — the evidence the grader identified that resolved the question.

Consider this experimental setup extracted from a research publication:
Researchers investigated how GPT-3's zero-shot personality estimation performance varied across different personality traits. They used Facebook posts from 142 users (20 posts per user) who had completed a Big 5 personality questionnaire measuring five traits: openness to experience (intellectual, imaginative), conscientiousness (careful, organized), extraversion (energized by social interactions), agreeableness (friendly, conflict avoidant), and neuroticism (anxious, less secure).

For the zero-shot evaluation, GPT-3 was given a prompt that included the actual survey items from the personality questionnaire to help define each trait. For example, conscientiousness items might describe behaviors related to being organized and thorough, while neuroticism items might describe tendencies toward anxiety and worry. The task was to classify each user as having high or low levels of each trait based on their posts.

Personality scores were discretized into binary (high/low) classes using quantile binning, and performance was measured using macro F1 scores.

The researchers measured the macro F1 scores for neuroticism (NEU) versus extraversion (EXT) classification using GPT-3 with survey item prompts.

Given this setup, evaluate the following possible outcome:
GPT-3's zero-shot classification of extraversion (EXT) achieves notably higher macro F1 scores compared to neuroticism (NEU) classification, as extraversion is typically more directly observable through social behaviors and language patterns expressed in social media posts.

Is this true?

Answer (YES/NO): YES